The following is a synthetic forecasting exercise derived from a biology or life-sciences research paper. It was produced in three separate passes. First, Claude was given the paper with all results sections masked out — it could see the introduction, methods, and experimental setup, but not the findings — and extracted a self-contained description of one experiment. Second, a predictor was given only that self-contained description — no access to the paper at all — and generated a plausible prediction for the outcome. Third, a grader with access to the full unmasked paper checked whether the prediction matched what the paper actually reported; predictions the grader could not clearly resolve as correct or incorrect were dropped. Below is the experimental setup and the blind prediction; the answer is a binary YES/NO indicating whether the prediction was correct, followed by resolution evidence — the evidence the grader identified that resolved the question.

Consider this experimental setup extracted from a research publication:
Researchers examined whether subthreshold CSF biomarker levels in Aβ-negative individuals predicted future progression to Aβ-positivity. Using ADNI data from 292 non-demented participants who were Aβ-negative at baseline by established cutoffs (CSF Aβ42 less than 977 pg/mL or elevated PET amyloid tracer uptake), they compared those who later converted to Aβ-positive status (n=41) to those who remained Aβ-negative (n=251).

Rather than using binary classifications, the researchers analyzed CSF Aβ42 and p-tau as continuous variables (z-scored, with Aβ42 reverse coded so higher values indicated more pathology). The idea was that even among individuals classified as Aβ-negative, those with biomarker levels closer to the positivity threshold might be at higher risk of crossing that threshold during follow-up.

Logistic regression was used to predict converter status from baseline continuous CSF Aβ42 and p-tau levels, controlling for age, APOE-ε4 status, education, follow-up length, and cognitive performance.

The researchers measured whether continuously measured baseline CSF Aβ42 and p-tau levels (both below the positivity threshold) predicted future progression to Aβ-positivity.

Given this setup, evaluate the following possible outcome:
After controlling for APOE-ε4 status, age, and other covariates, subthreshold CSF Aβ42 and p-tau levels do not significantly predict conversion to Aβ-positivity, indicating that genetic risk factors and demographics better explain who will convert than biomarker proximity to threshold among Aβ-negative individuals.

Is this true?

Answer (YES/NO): NO